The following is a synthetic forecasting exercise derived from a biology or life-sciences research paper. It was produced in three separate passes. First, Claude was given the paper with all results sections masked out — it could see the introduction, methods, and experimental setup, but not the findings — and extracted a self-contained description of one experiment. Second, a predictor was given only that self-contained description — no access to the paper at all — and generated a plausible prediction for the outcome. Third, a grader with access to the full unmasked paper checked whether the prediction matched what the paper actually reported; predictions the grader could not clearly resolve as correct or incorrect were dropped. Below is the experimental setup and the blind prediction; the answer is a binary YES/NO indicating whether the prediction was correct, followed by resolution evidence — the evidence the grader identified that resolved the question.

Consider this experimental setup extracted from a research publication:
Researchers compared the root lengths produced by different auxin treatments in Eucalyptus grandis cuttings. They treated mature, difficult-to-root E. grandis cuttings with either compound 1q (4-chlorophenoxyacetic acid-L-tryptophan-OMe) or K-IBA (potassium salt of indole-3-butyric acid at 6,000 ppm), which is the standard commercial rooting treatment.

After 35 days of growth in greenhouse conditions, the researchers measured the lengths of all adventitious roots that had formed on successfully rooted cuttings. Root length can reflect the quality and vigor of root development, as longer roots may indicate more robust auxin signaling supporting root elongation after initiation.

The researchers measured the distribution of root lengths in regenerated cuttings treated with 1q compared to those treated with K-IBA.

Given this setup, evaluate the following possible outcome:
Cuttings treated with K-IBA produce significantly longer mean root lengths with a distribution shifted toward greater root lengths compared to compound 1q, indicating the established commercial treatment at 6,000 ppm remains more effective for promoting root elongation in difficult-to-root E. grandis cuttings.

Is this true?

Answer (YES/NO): NO